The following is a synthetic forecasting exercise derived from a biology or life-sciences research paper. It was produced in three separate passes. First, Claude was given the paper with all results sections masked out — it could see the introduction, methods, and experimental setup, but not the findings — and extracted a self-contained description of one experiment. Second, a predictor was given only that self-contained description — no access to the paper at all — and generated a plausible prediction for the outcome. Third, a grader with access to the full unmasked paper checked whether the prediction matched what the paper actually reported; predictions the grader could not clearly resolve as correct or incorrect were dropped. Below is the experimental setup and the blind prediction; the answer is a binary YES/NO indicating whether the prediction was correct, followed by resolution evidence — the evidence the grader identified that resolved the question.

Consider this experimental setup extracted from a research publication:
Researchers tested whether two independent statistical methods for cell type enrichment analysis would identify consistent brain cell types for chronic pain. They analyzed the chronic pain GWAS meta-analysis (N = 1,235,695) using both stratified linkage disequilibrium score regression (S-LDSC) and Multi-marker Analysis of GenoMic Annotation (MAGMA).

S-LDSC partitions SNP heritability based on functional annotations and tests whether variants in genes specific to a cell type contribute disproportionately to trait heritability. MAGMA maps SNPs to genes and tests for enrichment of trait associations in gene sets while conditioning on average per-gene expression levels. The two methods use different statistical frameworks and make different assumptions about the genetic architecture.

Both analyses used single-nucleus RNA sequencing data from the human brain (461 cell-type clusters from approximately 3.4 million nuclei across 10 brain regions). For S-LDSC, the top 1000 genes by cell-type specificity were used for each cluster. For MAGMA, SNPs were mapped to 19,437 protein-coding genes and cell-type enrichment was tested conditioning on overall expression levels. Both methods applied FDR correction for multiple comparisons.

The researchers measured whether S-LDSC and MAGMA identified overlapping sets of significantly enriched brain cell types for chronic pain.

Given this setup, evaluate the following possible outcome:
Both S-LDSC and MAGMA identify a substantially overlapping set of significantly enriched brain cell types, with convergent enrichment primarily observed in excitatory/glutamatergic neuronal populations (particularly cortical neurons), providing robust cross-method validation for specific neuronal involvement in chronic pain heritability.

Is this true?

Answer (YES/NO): YES